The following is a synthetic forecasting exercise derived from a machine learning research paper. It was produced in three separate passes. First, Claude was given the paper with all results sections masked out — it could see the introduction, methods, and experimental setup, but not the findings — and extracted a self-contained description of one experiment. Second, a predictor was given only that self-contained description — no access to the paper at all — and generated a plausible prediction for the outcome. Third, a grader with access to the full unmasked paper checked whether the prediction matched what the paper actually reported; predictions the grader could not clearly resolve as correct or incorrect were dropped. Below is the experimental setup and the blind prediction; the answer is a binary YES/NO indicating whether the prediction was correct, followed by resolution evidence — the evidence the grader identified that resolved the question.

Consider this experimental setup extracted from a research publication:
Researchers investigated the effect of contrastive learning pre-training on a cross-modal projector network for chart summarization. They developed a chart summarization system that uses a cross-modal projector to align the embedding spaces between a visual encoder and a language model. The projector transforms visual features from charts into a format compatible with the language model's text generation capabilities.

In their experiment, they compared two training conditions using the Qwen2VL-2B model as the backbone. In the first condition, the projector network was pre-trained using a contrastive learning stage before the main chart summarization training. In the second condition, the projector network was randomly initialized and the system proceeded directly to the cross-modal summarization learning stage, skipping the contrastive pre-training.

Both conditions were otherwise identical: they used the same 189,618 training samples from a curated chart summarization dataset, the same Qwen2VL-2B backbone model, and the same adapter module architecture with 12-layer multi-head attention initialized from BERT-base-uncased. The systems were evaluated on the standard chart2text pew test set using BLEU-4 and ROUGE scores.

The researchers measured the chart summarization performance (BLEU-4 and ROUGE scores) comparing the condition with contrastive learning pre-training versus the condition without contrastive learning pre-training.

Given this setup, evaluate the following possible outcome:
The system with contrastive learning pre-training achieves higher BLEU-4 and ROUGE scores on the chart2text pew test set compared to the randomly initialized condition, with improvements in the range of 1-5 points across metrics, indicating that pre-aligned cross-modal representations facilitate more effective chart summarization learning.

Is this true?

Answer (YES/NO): NO